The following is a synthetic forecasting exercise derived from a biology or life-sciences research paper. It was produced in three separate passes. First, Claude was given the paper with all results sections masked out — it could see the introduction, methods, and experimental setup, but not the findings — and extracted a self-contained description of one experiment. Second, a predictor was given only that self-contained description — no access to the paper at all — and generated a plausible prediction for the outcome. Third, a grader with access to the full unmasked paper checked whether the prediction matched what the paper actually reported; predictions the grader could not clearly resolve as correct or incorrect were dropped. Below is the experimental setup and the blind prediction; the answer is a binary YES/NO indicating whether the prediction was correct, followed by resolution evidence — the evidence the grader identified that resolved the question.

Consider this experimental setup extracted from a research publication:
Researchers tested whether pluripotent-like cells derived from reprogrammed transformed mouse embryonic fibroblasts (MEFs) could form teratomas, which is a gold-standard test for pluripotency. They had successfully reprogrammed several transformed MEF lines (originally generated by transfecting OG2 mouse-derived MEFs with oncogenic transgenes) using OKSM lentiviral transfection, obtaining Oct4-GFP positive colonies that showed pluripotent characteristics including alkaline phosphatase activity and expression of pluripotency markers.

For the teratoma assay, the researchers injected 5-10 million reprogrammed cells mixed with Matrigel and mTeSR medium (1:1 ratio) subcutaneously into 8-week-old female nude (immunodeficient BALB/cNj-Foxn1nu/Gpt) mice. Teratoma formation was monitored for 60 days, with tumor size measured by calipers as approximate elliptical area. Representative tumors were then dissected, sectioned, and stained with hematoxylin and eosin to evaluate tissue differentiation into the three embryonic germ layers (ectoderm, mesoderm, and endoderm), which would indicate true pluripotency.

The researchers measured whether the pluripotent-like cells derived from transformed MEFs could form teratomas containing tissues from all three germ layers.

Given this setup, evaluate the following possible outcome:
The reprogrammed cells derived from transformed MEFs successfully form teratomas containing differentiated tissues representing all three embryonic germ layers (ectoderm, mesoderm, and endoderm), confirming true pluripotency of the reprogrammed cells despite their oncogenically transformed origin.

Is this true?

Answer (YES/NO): YES